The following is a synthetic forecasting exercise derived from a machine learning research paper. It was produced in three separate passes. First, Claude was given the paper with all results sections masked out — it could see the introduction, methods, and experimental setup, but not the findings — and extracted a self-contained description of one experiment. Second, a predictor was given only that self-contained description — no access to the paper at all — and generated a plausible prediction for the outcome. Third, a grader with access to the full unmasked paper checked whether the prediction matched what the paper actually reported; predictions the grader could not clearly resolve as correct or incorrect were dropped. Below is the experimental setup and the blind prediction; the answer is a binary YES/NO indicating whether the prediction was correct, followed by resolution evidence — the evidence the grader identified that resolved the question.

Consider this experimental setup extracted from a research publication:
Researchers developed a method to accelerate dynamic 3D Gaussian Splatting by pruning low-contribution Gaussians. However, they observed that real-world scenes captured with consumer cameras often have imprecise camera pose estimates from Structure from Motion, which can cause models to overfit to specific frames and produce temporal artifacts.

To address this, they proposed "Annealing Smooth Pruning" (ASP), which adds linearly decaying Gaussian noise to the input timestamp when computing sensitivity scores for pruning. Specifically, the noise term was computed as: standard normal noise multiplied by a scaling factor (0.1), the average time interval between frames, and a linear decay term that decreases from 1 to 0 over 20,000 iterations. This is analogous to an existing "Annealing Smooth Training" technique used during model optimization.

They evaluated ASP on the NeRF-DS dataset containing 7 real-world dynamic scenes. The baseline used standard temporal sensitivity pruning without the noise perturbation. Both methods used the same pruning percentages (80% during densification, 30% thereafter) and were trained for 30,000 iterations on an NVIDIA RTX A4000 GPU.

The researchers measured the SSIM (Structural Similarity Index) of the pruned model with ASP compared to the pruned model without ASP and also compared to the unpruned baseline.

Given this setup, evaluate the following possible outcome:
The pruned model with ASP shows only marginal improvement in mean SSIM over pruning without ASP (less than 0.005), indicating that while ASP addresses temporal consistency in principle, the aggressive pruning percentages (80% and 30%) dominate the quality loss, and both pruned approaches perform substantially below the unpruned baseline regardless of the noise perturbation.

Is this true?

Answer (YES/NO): NO